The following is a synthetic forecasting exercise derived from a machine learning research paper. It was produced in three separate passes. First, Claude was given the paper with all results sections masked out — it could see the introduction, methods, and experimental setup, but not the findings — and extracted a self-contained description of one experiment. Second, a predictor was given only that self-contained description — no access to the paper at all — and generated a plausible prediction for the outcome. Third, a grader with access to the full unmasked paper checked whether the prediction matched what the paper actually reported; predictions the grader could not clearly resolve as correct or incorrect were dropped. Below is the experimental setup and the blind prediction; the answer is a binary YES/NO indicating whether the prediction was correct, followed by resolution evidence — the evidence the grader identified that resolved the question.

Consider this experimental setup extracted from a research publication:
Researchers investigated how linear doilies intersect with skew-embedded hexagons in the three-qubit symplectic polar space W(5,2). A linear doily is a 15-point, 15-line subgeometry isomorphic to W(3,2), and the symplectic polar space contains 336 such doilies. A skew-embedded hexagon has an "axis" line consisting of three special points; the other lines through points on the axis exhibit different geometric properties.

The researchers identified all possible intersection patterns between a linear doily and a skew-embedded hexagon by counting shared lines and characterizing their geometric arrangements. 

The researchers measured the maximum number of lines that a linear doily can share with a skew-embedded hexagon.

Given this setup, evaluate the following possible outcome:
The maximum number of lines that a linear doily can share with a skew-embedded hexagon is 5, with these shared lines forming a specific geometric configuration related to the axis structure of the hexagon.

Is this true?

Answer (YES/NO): NO